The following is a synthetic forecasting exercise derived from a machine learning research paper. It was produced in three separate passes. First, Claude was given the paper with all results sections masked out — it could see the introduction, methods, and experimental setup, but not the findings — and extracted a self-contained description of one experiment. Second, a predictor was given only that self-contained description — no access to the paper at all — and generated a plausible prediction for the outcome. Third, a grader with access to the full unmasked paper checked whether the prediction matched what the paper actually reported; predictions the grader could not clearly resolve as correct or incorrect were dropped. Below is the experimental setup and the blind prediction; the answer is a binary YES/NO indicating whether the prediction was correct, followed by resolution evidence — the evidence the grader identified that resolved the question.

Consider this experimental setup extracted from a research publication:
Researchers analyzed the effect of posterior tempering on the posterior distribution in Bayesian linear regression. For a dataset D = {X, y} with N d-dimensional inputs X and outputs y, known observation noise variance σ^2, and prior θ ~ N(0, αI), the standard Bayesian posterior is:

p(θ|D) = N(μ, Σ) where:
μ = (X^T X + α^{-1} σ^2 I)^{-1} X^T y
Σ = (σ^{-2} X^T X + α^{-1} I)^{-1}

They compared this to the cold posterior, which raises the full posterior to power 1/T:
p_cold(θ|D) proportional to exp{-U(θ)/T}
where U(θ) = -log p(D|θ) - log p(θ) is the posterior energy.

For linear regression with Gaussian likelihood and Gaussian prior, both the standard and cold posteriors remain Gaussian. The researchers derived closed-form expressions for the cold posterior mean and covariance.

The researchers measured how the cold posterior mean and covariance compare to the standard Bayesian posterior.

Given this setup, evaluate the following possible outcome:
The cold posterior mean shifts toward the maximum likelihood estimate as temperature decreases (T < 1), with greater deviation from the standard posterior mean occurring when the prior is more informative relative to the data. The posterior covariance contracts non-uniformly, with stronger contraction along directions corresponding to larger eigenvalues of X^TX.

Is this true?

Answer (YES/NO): NO